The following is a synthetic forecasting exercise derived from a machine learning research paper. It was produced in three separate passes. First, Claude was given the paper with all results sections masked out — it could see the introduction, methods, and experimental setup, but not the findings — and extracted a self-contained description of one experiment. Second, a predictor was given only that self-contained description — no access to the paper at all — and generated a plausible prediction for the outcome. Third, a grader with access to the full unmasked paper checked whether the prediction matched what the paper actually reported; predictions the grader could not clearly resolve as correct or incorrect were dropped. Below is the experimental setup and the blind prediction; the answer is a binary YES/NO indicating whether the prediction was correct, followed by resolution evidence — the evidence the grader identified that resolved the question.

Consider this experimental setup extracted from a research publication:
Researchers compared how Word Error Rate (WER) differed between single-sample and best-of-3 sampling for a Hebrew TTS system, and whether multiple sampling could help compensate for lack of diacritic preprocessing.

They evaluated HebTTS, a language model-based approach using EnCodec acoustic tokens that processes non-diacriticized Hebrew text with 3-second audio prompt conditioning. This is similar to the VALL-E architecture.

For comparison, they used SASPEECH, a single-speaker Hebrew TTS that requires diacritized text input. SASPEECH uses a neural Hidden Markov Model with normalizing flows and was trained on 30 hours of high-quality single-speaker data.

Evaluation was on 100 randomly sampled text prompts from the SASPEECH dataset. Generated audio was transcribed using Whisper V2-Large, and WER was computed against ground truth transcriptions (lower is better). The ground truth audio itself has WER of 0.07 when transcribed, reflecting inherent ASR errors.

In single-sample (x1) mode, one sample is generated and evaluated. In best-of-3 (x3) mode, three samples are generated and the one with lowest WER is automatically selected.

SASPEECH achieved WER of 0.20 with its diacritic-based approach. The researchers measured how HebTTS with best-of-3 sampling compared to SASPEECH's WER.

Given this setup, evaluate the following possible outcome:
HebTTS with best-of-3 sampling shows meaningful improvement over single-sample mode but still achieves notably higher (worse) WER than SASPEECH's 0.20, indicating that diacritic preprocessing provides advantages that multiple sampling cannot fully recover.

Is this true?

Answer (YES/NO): NO